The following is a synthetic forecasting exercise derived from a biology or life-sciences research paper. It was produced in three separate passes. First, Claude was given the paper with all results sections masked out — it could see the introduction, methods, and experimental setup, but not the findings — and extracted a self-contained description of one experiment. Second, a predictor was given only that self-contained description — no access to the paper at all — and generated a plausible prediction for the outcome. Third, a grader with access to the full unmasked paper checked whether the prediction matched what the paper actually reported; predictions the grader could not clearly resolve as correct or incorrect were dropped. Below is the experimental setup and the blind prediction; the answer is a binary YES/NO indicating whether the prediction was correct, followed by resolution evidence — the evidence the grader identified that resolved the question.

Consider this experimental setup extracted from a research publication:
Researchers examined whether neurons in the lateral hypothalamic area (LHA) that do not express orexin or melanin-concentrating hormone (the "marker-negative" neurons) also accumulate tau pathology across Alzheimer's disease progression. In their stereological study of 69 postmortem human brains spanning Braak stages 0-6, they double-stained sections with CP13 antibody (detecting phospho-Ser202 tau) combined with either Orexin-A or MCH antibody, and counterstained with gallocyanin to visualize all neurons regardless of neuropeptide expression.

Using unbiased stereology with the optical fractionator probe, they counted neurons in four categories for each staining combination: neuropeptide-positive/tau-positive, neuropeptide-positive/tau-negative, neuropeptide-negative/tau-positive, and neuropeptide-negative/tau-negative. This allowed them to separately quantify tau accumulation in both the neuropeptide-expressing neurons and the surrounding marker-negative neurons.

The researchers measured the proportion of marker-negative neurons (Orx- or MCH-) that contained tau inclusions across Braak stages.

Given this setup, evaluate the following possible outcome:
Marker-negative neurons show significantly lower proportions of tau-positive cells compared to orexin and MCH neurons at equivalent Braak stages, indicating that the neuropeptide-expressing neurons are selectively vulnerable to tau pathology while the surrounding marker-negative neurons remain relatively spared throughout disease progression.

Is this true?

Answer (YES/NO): NO